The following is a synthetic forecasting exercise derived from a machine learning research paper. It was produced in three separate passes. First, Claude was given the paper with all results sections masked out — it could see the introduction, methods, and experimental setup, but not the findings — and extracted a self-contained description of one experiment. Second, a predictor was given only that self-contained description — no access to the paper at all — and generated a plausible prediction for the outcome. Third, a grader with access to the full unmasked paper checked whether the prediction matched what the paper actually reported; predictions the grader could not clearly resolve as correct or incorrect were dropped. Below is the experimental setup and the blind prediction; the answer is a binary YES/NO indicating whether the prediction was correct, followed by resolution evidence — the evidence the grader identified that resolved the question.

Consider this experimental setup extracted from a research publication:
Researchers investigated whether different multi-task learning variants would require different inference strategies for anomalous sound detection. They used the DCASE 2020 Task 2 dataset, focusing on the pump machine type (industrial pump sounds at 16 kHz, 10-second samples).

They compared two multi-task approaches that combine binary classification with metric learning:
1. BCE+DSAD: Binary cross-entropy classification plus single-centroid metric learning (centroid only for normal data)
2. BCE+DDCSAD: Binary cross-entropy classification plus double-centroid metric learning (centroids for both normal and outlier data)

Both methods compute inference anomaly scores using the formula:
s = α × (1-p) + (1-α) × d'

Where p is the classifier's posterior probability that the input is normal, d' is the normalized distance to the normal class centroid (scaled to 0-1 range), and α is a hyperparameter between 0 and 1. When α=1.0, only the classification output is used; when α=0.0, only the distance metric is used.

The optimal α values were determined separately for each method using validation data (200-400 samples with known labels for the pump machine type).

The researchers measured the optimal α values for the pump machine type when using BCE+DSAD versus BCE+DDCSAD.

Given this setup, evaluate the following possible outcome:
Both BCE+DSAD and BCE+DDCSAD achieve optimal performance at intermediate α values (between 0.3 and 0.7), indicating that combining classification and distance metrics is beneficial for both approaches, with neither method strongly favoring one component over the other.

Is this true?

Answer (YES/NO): NO